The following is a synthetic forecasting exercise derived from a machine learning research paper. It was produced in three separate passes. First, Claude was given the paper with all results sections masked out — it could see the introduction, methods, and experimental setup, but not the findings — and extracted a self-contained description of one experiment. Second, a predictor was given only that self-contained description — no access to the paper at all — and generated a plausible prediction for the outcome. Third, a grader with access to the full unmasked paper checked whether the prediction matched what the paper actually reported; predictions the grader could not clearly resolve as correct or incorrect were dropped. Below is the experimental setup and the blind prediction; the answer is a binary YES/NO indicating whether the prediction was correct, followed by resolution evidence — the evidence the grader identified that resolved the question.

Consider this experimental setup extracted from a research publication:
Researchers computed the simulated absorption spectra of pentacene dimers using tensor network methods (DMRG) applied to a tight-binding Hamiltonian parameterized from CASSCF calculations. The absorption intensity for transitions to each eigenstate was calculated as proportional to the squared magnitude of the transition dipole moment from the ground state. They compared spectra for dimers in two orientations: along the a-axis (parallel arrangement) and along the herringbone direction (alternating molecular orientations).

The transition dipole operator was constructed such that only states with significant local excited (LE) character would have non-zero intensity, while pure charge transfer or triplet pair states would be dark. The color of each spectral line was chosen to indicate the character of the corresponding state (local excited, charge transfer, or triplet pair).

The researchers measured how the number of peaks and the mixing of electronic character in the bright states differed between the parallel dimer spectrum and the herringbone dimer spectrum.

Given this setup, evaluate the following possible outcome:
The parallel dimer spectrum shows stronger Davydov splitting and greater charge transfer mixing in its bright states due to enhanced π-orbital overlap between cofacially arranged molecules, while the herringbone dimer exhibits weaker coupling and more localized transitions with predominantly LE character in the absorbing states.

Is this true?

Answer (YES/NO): NO